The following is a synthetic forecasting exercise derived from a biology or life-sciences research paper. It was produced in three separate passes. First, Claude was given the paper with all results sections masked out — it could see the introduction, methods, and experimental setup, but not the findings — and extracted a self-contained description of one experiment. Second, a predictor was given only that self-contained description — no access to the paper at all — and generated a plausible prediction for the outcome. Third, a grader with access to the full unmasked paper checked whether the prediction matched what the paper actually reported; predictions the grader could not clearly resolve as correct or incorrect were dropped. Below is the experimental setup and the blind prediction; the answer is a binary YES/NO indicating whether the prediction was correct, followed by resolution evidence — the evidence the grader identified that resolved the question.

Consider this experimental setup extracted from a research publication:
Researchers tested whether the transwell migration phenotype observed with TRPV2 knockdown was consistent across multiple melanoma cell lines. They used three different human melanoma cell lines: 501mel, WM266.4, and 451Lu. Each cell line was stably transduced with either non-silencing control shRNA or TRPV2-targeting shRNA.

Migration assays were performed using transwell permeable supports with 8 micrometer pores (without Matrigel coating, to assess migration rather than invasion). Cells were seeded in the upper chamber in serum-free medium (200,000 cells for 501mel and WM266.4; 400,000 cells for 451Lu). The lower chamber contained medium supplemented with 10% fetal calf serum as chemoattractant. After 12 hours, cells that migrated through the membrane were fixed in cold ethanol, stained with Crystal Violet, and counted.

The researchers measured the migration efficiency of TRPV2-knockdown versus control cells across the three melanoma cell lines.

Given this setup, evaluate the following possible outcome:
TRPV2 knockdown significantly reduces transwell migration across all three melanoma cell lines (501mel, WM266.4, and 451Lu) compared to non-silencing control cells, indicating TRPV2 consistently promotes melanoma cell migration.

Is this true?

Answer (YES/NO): NO